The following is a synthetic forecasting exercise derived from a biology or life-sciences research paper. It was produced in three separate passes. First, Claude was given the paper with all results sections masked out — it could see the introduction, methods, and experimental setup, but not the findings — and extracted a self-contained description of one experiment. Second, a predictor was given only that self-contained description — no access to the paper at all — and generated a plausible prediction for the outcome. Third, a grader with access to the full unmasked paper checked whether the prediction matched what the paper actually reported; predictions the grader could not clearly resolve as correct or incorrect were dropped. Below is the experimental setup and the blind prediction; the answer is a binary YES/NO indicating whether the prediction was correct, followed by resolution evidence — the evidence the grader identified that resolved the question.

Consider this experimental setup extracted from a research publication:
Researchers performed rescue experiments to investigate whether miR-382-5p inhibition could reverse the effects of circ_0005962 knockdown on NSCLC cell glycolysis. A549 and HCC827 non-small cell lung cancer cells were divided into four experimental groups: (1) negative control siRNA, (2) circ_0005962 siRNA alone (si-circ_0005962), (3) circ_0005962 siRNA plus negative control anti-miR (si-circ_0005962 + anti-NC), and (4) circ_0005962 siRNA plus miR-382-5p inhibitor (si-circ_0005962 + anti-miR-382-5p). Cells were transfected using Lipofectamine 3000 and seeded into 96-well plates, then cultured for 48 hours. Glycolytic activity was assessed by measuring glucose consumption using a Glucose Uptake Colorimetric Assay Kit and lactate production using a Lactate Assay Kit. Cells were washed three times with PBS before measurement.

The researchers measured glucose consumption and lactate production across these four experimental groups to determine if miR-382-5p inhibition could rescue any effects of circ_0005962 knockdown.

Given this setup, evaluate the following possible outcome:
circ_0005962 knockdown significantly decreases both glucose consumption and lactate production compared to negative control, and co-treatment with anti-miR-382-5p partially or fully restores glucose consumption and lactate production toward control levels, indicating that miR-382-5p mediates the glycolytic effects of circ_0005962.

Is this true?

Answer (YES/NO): YES